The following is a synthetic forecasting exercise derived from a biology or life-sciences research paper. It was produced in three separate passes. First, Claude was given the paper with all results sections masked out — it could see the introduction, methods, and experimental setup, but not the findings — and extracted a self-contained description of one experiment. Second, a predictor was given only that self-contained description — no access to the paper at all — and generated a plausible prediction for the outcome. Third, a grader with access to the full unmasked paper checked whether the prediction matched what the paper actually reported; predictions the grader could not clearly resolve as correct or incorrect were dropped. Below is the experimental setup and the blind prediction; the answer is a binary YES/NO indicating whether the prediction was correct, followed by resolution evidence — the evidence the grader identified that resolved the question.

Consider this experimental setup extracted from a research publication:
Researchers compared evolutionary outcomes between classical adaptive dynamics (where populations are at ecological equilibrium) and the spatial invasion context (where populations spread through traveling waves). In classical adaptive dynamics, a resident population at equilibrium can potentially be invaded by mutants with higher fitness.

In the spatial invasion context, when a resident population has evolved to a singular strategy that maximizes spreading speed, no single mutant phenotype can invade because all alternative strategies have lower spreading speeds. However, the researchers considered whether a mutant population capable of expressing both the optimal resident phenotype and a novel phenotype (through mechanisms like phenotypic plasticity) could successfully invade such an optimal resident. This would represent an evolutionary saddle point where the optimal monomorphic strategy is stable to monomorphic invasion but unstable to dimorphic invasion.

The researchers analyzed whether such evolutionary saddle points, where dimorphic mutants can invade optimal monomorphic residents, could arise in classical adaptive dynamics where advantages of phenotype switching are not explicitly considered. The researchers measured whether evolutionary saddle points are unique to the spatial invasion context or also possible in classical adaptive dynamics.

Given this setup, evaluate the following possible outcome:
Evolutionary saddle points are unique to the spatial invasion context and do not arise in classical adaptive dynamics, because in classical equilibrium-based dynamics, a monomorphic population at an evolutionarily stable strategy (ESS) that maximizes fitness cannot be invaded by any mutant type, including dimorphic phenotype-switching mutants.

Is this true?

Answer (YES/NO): NO